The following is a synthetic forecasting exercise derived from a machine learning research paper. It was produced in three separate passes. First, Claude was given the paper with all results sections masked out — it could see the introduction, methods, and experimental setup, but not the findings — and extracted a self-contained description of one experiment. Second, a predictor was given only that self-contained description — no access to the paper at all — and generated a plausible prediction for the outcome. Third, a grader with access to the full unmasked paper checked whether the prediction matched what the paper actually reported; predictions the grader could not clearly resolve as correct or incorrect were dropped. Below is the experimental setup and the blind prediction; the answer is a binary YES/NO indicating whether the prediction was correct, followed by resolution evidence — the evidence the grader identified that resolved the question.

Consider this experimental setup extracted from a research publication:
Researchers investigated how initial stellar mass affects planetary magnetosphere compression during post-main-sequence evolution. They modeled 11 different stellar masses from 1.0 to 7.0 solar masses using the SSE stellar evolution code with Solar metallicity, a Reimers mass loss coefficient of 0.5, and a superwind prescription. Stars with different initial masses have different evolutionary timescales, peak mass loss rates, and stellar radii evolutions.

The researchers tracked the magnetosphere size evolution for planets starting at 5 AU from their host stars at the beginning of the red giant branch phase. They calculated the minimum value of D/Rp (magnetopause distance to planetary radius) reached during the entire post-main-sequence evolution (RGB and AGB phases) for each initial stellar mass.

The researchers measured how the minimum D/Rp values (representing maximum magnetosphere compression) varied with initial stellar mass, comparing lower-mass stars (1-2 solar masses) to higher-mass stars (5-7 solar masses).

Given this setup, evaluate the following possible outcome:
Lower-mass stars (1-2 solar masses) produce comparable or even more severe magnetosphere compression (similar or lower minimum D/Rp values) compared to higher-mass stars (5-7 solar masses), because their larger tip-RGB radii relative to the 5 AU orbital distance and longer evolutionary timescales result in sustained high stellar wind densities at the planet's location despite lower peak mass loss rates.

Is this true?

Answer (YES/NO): NO